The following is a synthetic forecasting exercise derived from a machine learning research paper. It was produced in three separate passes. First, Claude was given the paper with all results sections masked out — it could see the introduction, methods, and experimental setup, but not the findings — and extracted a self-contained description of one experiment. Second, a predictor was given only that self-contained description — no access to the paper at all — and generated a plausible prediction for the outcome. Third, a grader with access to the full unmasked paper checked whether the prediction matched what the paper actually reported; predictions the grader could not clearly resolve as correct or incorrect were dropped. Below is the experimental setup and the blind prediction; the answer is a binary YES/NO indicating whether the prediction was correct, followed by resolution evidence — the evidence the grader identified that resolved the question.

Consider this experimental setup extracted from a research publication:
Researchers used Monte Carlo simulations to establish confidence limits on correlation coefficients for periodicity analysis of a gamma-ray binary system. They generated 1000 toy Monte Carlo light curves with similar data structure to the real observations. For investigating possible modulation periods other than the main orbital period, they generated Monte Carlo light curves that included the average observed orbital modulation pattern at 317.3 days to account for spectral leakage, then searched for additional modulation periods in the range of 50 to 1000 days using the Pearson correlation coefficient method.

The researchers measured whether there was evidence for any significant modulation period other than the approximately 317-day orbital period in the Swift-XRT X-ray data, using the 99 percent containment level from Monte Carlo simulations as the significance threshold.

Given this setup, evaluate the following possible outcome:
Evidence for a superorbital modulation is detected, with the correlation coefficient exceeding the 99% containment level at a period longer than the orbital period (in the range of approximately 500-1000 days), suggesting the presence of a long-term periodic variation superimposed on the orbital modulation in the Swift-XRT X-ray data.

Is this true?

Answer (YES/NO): NO